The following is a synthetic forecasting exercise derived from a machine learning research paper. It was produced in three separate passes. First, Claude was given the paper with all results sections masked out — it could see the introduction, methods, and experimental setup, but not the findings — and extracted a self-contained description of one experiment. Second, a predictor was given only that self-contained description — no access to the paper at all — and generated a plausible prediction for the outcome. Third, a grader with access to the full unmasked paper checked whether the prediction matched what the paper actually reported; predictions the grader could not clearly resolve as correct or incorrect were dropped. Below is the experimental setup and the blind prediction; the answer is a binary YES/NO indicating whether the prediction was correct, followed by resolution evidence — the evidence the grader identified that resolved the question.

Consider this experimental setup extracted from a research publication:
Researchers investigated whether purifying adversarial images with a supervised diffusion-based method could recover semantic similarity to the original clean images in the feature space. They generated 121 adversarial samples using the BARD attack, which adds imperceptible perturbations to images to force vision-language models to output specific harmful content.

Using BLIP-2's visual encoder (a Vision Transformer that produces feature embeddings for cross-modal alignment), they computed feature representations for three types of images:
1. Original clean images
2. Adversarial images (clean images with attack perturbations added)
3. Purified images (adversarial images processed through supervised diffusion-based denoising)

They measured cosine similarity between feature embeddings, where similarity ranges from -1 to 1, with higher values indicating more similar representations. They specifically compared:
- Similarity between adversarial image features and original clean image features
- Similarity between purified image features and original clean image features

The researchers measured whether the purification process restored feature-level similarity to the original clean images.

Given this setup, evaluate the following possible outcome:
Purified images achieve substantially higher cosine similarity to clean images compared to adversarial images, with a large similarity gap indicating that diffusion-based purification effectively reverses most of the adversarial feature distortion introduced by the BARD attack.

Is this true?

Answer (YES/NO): YES